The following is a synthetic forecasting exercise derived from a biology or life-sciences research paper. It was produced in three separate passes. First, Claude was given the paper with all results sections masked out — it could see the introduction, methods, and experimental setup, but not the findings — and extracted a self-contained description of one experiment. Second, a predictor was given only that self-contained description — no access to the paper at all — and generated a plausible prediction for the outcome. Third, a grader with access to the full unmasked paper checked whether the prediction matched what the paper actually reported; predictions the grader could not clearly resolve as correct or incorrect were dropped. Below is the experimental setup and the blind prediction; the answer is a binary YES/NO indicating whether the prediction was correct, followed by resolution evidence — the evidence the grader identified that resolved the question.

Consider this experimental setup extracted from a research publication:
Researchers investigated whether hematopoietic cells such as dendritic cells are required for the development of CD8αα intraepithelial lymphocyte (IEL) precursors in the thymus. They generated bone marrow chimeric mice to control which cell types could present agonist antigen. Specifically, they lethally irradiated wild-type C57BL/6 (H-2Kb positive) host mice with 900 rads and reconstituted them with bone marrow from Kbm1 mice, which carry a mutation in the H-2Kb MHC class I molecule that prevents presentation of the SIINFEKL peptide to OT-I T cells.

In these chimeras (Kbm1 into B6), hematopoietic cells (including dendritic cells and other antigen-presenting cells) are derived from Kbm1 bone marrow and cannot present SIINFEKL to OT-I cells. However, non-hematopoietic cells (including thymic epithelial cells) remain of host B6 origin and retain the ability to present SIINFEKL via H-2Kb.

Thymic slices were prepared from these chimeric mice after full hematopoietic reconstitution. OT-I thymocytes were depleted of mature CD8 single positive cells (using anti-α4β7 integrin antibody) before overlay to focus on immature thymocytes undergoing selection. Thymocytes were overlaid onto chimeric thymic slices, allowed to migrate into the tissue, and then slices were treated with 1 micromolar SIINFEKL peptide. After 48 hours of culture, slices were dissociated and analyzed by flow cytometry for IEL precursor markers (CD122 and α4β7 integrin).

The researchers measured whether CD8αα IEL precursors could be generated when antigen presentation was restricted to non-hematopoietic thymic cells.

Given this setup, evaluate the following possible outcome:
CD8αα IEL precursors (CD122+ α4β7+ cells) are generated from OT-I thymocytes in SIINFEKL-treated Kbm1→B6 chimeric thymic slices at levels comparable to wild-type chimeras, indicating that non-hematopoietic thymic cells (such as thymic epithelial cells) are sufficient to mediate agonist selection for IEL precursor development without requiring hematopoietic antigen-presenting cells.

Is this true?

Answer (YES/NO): NO